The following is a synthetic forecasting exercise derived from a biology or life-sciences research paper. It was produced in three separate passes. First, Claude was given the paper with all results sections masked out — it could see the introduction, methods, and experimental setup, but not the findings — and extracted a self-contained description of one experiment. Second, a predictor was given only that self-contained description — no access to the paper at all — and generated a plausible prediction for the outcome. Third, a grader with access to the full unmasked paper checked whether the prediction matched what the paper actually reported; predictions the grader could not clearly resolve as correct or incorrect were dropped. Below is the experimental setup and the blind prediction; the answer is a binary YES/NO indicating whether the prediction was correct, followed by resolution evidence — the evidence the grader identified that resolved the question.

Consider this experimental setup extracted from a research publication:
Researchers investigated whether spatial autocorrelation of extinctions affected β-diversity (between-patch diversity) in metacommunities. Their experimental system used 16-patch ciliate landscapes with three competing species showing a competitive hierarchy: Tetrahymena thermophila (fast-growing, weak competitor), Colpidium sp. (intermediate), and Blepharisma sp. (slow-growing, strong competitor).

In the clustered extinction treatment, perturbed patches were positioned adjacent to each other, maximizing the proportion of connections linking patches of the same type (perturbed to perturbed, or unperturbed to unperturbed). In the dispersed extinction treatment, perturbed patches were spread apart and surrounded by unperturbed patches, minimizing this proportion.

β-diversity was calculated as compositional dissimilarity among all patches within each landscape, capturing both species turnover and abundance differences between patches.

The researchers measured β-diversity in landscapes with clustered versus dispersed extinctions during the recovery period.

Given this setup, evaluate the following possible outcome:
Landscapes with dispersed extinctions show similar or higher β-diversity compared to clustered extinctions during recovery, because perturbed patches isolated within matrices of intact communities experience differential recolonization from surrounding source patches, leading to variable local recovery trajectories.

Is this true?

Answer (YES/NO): NO